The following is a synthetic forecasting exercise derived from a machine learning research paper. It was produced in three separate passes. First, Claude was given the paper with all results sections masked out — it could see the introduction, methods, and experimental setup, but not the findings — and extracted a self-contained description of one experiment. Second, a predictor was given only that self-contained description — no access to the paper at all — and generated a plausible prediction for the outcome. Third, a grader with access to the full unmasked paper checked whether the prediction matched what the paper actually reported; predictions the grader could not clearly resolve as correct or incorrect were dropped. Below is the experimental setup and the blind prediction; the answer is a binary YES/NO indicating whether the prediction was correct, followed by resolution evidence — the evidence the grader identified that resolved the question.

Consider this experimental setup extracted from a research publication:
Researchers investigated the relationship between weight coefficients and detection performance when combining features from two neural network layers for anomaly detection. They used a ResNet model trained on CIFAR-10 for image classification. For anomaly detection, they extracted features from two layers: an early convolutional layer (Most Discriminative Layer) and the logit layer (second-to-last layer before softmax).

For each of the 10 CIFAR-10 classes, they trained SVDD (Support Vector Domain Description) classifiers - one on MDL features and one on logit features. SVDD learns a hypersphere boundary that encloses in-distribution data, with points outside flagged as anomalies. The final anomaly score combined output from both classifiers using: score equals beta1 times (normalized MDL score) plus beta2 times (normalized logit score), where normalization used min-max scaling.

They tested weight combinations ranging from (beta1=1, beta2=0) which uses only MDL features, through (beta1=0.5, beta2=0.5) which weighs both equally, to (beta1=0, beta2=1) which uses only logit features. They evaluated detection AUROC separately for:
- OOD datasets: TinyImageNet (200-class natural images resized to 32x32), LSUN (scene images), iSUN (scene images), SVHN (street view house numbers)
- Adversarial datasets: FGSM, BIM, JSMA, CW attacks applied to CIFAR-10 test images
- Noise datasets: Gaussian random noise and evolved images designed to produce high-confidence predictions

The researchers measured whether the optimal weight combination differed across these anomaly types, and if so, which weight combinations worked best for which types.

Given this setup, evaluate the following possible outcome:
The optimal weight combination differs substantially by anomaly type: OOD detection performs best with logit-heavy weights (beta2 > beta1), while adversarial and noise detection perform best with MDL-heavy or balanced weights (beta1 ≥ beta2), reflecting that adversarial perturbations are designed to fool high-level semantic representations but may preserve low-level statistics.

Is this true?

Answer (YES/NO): NO